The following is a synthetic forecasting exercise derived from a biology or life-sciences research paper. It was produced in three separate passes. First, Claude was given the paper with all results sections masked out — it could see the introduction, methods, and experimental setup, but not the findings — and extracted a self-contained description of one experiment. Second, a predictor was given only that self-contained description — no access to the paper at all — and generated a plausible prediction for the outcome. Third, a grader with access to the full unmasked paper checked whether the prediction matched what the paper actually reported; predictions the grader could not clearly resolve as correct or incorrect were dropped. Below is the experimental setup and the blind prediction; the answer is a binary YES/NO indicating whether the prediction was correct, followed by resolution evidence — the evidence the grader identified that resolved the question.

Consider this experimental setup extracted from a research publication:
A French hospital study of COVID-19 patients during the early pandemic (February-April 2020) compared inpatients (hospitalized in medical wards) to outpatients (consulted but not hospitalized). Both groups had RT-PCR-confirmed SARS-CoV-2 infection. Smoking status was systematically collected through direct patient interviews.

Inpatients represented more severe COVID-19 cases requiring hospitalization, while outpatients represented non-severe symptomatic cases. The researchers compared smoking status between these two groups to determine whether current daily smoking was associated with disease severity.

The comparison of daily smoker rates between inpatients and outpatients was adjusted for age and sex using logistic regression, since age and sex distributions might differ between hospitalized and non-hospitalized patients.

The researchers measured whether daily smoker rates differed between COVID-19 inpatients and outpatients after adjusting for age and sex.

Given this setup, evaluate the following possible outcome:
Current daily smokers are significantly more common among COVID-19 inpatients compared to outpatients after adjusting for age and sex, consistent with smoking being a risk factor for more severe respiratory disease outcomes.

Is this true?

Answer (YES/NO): NO